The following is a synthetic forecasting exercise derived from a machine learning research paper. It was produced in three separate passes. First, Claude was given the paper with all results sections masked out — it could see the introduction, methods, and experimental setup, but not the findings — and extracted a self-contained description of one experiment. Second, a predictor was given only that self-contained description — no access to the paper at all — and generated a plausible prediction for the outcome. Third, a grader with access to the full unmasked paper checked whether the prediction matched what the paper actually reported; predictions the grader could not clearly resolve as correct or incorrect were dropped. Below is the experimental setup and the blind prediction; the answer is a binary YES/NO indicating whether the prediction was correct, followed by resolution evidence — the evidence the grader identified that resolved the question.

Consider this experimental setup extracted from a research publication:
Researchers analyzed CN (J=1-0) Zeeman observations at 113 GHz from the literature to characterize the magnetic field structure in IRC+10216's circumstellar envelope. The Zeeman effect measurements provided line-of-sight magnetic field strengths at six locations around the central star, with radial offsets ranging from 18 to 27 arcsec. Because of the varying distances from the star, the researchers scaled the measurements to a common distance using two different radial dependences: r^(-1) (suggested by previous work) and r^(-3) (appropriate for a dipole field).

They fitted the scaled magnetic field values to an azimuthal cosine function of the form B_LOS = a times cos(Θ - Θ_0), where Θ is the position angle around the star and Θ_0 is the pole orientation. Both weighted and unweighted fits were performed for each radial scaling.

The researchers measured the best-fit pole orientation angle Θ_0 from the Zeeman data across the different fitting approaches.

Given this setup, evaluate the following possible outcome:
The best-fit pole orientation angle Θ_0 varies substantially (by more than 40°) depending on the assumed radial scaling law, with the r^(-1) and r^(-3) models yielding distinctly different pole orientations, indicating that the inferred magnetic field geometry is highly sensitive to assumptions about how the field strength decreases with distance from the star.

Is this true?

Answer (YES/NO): NO